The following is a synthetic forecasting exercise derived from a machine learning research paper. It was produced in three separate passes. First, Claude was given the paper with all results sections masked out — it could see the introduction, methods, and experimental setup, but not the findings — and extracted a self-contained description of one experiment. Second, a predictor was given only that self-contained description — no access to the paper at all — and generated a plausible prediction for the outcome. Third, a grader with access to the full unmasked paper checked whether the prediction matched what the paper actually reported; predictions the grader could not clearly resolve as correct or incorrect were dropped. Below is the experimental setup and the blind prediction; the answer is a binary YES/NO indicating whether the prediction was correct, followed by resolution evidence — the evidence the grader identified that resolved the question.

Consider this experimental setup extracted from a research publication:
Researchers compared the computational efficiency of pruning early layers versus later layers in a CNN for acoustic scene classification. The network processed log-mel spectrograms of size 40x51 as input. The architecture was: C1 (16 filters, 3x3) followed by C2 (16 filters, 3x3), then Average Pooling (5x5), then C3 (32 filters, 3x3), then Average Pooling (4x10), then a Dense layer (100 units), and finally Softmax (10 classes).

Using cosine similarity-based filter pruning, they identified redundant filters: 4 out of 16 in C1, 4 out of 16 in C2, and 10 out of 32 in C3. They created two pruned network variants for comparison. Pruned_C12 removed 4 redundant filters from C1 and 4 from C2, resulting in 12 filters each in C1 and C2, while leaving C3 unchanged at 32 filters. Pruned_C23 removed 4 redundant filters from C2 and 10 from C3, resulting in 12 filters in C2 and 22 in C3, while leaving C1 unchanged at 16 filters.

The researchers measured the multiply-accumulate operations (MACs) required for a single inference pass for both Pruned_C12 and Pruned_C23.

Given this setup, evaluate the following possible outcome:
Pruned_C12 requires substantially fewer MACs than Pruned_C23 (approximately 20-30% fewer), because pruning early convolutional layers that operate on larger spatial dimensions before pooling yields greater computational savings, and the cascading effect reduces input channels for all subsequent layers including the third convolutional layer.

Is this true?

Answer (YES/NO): YES